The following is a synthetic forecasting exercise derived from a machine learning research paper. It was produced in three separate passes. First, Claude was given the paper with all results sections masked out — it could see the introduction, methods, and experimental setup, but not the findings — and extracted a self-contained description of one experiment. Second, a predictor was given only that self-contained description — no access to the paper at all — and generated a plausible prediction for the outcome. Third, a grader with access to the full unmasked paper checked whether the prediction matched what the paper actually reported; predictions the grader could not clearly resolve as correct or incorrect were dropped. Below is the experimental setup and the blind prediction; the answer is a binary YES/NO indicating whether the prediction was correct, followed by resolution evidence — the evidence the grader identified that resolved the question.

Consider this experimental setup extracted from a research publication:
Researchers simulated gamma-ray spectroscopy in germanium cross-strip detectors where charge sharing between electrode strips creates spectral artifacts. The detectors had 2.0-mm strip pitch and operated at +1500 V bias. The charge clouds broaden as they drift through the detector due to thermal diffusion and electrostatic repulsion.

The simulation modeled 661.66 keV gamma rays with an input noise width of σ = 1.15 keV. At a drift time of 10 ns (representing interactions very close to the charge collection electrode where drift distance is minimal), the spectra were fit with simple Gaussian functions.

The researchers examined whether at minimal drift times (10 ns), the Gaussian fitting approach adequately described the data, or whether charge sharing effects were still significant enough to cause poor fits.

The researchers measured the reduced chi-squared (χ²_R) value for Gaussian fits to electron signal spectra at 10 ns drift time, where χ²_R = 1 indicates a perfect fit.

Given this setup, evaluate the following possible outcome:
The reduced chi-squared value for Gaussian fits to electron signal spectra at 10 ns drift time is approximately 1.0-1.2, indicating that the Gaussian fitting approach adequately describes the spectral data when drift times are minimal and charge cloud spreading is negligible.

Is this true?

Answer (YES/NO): NO